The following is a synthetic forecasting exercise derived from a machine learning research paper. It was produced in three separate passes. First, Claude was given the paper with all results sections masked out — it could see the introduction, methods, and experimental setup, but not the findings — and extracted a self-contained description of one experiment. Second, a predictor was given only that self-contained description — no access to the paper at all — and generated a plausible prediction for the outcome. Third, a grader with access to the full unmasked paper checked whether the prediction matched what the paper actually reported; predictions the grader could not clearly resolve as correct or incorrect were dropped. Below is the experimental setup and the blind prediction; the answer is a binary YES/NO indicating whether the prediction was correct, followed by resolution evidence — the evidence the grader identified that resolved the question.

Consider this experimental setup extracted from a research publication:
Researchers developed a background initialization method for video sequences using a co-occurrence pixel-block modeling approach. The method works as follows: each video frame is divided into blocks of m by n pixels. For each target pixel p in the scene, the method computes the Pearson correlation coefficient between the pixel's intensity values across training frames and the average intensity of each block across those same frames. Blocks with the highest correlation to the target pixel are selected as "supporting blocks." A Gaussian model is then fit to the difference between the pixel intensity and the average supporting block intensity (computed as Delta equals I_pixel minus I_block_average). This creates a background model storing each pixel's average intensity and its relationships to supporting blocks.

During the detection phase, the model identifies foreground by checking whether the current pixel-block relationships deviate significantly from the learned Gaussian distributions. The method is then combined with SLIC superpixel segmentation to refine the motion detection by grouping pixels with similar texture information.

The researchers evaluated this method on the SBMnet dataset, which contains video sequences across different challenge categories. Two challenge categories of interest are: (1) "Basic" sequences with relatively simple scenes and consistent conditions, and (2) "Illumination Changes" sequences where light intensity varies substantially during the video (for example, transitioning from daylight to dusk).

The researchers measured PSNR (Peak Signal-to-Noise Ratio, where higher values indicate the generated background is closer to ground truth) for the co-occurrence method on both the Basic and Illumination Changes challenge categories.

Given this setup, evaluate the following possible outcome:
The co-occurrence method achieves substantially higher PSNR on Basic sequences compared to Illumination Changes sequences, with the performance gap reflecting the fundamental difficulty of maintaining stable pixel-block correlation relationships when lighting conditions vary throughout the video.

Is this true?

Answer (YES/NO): YES